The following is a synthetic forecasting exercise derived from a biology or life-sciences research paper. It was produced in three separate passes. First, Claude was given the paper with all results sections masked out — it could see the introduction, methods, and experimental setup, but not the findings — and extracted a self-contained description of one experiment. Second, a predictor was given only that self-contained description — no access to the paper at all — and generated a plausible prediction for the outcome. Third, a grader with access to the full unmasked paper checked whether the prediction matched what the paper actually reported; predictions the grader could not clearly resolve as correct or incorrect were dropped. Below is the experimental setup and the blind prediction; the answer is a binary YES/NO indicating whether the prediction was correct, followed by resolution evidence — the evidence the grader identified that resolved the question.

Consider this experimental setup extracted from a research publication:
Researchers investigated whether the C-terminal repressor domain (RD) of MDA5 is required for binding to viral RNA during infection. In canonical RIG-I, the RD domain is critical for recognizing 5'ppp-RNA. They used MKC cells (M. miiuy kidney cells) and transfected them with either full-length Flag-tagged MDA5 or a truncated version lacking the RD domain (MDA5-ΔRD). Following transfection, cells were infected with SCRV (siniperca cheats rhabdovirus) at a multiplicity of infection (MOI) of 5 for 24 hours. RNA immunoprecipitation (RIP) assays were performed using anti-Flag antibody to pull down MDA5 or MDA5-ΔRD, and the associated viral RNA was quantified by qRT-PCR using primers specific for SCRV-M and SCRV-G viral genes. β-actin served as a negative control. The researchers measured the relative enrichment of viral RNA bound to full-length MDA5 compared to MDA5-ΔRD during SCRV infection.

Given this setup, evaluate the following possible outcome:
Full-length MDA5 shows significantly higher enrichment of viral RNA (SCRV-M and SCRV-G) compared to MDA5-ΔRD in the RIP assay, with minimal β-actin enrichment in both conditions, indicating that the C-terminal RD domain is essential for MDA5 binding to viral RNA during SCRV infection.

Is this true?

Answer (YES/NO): YES